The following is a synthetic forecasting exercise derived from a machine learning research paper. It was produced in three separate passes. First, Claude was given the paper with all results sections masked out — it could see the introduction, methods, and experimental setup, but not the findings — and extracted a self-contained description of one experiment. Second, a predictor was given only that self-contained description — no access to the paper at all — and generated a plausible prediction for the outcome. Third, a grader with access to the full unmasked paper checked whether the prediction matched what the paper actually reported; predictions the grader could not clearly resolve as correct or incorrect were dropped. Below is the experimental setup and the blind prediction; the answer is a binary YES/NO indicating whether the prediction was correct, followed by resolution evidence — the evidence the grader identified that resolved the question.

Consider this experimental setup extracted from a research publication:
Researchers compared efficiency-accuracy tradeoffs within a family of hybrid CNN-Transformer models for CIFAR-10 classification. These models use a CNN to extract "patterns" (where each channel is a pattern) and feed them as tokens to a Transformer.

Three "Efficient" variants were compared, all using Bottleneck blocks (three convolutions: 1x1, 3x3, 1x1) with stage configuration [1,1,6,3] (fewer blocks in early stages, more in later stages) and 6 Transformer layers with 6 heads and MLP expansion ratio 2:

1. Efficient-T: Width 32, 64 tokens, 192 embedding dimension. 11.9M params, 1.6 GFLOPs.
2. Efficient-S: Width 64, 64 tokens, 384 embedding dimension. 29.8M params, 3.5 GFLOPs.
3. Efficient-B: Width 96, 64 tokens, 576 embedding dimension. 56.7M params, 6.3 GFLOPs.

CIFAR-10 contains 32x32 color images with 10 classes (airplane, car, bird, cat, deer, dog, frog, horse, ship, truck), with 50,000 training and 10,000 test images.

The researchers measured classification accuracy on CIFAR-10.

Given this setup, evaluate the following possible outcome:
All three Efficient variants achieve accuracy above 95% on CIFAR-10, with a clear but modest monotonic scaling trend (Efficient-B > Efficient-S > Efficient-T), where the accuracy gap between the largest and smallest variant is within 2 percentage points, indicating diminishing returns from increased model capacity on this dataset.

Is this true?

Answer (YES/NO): NO